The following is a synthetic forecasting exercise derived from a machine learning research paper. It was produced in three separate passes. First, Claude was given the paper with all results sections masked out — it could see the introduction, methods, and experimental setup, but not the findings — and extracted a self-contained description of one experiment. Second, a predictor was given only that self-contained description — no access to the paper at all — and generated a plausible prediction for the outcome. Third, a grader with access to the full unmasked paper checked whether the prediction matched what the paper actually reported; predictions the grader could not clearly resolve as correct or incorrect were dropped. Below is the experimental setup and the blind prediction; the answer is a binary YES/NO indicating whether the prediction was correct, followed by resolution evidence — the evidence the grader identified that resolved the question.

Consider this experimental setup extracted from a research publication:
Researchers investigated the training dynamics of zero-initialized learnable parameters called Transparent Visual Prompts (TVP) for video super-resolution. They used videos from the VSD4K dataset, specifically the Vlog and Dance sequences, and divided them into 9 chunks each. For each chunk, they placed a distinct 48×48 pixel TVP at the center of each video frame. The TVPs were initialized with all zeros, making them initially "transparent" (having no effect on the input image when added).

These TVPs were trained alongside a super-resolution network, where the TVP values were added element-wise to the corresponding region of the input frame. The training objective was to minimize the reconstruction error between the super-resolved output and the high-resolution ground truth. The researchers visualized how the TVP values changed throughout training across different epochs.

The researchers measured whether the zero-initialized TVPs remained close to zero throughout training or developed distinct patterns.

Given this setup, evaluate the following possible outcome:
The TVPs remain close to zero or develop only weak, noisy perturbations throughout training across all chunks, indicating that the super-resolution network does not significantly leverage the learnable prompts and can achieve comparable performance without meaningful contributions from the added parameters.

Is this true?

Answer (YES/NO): NO